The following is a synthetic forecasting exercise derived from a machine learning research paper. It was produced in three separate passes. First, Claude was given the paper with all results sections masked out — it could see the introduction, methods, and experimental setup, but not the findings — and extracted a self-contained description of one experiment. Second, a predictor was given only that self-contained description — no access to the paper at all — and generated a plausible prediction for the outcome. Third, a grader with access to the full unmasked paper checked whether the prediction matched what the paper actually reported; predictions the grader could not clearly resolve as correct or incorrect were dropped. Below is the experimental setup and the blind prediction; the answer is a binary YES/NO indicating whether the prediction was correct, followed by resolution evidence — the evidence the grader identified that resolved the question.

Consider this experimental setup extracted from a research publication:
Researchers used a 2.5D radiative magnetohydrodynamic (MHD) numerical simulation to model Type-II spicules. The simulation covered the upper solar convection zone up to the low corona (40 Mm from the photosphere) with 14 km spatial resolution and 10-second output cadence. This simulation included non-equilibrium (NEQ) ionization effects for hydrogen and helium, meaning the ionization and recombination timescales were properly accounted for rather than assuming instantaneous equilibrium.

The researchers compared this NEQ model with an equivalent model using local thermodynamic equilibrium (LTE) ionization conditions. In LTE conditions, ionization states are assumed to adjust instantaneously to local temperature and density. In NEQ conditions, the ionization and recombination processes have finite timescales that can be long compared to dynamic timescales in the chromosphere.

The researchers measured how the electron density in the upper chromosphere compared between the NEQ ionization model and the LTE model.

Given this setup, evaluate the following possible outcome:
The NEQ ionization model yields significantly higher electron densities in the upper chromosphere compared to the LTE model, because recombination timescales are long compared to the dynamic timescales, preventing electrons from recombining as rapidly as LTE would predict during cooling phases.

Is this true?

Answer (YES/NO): YES